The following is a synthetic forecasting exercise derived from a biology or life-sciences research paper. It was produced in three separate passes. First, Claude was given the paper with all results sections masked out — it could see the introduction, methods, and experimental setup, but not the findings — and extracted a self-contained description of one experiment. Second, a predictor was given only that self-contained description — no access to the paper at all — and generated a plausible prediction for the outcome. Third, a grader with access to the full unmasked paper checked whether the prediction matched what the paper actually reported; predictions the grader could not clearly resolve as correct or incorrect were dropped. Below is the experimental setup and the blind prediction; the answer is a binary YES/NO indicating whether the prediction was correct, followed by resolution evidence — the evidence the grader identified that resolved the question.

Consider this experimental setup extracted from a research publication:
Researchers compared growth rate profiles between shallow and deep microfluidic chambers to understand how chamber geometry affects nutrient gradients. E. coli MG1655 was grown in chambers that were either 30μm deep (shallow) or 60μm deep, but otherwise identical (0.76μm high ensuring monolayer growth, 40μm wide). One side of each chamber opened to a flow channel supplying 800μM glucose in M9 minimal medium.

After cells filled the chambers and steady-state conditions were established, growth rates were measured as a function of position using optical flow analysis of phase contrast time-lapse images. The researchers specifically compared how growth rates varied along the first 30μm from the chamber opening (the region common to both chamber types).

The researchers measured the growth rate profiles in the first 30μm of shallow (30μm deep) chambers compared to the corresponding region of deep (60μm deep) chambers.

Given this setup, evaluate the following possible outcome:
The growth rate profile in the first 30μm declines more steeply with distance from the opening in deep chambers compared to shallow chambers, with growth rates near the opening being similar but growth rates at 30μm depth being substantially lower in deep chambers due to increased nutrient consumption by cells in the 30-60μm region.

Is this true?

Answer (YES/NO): NO